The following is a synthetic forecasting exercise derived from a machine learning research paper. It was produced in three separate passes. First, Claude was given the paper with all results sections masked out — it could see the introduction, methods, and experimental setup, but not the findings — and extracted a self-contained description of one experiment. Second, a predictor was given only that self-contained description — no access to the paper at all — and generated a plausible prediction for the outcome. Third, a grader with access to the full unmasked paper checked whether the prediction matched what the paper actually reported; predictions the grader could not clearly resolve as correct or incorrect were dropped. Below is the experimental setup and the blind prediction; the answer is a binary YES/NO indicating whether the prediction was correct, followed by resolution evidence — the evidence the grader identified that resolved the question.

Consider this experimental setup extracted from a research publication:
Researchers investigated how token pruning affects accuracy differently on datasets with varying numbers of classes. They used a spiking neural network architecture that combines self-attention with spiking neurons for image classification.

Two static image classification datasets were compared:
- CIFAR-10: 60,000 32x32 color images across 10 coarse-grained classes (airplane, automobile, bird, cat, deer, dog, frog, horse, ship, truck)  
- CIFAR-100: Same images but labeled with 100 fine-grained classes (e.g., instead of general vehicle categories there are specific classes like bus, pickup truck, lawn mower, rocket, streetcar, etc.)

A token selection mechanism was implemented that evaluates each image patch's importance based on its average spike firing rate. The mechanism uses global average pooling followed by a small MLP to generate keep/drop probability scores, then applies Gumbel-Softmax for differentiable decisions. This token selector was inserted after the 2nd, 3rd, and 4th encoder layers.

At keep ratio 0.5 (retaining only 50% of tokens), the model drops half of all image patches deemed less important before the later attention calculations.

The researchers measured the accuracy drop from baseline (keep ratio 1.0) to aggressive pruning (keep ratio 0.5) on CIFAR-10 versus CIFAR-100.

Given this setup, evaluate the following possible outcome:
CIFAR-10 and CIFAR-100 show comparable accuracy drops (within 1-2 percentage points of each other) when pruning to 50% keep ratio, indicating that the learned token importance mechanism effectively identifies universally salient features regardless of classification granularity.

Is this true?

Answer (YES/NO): YES